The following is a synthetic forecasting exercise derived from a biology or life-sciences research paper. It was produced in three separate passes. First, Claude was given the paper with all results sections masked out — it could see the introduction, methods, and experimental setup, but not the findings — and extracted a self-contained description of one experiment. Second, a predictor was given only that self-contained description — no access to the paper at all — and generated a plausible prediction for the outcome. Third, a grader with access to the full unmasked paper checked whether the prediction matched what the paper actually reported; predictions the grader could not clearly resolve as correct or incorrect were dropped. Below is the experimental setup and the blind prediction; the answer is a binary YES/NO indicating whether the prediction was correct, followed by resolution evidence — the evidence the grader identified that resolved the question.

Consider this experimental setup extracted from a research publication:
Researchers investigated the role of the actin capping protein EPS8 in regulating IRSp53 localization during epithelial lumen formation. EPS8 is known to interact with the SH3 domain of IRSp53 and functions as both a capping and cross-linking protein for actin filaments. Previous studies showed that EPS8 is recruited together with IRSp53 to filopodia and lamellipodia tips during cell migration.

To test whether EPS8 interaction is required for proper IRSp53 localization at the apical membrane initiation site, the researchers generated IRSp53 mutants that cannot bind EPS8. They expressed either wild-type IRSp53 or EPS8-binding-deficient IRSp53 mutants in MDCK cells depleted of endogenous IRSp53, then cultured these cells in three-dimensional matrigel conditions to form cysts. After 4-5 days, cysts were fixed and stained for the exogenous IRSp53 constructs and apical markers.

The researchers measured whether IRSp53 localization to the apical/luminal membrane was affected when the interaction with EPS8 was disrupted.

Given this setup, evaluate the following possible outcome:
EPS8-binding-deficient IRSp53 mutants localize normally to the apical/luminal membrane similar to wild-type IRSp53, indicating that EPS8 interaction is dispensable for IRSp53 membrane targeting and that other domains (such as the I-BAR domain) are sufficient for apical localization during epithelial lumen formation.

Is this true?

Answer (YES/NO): NO